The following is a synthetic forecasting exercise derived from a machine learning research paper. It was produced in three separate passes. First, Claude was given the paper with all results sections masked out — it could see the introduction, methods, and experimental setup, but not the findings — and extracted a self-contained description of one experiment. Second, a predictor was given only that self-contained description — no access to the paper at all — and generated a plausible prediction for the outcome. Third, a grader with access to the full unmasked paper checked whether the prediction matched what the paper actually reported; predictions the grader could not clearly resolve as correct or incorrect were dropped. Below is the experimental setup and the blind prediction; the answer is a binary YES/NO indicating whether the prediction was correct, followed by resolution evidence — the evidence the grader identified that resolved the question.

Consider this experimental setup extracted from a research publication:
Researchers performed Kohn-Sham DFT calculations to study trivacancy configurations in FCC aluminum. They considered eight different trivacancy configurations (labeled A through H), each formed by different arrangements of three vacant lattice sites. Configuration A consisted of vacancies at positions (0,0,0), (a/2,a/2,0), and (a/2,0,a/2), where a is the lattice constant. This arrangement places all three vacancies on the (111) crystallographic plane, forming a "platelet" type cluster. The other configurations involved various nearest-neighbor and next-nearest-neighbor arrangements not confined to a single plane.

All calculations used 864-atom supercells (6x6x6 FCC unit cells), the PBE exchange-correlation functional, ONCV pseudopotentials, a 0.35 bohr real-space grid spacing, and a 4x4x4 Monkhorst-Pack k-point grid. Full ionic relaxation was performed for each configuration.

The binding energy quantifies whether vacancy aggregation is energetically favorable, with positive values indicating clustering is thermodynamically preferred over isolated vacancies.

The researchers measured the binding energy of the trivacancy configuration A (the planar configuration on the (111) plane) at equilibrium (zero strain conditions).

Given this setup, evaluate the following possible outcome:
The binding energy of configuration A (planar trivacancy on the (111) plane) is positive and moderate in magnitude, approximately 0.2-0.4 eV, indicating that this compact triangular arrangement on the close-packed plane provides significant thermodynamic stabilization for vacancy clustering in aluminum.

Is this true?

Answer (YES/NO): NO